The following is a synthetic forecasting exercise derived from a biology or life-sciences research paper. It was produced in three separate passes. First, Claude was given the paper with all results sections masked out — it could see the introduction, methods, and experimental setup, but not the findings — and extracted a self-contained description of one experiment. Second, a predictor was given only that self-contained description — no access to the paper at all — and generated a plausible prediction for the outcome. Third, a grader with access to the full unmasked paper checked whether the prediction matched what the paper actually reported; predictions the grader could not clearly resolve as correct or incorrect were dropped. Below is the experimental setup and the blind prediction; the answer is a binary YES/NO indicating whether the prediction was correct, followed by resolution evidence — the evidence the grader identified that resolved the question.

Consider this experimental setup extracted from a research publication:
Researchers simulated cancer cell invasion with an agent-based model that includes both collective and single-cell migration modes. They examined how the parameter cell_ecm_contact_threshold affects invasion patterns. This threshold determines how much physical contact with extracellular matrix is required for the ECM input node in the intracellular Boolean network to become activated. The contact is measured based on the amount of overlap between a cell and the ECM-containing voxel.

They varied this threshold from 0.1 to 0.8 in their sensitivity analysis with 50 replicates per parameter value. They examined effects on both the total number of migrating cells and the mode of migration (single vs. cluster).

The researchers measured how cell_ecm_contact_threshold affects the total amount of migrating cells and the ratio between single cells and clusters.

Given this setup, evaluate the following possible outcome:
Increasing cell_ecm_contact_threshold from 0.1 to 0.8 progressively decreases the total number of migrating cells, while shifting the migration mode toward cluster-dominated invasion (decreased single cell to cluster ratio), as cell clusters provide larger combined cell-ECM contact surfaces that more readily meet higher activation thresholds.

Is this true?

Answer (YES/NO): NO